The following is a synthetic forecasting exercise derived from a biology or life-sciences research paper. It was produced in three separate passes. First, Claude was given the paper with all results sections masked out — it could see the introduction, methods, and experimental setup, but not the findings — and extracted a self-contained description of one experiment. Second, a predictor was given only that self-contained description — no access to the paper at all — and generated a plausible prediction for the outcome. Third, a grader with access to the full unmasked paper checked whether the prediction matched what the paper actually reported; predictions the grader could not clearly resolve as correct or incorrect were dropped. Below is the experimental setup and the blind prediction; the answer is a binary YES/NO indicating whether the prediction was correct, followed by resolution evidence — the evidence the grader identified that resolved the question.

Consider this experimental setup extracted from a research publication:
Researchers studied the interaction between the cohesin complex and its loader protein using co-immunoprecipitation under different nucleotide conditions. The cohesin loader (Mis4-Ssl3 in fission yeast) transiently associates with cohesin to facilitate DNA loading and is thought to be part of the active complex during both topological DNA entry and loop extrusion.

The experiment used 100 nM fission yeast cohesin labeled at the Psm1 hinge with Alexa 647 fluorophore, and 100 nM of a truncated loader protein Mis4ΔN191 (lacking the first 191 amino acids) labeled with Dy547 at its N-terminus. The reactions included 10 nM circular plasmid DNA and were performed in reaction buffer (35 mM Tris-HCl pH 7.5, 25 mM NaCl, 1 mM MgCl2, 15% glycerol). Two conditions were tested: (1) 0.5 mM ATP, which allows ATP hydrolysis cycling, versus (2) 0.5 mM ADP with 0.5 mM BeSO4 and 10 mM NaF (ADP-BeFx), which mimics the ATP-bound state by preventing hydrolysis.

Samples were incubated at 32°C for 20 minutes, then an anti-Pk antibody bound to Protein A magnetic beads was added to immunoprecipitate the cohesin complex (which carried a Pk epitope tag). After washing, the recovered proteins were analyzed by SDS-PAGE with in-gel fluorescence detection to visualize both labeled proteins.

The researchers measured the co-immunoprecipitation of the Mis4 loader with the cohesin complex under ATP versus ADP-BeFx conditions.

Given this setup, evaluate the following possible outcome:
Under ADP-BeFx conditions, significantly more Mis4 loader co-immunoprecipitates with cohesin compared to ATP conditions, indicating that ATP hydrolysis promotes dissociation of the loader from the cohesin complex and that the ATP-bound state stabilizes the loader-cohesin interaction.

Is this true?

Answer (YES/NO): NO